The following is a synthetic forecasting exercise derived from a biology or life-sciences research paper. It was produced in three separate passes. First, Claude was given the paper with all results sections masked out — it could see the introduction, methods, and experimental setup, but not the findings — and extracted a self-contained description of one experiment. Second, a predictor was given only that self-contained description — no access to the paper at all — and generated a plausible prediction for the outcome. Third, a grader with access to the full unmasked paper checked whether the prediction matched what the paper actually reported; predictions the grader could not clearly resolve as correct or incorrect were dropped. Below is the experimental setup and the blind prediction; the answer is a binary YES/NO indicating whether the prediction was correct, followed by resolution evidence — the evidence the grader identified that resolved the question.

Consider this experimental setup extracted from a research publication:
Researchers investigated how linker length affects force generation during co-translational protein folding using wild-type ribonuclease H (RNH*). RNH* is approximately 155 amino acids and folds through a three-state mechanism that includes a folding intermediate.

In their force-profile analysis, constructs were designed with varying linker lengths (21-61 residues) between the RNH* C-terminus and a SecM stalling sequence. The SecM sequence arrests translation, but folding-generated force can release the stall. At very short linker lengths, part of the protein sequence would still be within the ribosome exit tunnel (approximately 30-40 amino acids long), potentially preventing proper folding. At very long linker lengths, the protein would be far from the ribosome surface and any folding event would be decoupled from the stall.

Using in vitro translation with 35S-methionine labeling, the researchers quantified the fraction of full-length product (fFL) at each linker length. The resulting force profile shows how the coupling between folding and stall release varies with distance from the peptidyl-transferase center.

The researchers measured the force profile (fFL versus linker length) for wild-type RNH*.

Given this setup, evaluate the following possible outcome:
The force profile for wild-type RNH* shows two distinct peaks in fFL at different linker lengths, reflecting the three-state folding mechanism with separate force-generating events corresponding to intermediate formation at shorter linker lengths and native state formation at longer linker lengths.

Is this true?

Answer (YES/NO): NO